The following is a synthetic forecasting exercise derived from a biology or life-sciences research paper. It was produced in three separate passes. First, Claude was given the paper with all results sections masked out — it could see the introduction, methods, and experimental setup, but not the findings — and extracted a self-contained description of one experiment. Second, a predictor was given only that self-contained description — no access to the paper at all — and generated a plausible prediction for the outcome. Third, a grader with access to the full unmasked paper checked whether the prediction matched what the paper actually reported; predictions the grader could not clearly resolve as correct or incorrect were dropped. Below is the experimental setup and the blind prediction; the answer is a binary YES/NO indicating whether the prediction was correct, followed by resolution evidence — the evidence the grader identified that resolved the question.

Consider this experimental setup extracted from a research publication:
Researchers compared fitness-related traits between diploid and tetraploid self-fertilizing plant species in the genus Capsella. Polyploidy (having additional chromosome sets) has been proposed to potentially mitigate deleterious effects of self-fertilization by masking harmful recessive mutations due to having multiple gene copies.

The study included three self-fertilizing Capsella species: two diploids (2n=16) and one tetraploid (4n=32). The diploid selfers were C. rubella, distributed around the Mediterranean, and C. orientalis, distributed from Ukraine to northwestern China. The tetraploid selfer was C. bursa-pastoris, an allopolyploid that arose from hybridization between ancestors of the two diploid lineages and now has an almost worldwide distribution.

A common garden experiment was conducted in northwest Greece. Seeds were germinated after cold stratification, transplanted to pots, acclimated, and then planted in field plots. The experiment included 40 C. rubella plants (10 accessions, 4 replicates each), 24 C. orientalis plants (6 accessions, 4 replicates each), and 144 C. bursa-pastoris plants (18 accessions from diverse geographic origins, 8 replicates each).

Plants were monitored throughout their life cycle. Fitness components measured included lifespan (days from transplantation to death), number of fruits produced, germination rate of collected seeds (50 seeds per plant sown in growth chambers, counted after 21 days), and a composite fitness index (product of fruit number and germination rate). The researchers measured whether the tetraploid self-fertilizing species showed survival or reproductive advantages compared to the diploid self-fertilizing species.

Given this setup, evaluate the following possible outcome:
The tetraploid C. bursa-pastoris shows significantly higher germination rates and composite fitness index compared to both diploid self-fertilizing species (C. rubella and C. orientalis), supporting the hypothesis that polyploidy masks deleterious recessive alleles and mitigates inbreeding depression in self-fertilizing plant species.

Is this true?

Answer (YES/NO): NO